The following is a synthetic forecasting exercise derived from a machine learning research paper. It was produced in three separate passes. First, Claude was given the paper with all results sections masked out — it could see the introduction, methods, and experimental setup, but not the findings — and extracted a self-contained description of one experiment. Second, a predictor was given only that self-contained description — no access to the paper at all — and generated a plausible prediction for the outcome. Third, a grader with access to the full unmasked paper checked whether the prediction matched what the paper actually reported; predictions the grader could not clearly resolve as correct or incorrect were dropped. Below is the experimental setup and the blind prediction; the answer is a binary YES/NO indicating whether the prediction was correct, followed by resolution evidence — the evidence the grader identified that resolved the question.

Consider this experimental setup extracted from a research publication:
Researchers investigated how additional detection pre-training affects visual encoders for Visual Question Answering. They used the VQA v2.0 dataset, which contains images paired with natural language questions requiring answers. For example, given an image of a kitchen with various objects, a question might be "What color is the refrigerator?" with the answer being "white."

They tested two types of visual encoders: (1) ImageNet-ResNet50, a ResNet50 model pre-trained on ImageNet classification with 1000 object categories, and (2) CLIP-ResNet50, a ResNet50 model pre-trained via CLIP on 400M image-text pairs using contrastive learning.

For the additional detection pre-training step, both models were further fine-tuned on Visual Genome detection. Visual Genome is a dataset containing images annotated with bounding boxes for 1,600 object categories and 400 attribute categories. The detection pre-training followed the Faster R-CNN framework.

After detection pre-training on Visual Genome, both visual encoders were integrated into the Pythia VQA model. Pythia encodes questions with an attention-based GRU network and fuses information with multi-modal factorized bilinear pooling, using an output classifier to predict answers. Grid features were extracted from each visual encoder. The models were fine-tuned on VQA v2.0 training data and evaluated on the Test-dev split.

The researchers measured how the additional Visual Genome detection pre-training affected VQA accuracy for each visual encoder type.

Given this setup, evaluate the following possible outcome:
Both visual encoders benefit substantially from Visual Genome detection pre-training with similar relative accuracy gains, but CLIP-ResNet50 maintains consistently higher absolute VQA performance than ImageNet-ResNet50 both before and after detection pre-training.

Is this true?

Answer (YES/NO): NO